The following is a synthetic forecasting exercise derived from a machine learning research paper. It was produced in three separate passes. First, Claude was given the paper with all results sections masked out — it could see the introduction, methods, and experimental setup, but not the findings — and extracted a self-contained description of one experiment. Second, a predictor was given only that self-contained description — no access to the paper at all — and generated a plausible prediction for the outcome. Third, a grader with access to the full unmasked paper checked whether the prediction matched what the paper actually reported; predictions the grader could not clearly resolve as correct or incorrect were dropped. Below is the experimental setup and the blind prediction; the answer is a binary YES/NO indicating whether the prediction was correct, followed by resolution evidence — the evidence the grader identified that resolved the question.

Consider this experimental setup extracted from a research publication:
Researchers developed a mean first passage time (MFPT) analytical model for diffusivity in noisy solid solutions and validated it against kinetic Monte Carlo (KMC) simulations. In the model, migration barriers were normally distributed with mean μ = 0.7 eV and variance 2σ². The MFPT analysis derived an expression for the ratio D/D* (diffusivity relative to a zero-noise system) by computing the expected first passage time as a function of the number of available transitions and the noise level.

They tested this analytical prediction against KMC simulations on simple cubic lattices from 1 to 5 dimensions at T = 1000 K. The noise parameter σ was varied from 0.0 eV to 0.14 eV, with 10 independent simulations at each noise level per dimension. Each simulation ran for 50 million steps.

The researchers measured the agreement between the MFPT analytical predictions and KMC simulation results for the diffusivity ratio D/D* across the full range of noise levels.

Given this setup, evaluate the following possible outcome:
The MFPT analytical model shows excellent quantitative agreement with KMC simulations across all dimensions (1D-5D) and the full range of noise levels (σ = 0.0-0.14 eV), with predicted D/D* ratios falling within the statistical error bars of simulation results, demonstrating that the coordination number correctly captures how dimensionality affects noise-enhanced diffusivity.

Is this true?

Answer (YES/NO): NO